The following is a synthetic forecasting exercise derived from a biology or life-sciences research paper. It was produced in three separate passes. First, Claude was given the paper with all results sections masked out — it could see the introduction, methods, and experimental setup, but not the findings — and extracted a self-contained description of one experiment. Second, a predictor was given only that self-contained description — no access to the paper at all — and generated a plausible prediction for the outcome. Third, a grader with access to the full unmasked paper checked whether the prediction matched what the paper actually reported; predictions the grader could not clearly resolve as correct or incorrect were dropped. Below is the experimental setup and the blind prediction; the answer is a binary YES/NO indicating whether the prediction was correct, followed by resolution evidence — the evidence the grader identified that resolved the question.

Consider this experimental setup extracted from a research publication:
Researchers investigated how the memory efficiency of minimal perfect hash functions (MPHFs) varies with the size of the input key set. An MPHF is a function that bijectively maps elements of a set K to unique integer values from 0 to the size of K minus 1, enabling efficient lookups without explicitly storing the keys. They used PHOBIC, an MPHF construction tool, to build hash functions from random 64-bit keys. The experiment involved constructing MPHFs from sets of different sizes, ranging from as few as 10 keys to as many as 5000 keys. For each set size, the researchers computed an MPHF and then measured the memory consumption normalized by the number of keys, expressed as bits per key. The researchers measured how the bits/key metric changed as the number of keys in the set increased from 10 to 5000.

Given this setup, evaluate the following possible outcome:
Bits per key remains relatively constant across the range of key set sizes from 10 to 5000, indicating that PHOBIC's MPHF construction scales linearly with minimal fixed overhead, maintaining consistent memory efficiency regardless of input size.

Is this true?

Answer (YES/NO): NO